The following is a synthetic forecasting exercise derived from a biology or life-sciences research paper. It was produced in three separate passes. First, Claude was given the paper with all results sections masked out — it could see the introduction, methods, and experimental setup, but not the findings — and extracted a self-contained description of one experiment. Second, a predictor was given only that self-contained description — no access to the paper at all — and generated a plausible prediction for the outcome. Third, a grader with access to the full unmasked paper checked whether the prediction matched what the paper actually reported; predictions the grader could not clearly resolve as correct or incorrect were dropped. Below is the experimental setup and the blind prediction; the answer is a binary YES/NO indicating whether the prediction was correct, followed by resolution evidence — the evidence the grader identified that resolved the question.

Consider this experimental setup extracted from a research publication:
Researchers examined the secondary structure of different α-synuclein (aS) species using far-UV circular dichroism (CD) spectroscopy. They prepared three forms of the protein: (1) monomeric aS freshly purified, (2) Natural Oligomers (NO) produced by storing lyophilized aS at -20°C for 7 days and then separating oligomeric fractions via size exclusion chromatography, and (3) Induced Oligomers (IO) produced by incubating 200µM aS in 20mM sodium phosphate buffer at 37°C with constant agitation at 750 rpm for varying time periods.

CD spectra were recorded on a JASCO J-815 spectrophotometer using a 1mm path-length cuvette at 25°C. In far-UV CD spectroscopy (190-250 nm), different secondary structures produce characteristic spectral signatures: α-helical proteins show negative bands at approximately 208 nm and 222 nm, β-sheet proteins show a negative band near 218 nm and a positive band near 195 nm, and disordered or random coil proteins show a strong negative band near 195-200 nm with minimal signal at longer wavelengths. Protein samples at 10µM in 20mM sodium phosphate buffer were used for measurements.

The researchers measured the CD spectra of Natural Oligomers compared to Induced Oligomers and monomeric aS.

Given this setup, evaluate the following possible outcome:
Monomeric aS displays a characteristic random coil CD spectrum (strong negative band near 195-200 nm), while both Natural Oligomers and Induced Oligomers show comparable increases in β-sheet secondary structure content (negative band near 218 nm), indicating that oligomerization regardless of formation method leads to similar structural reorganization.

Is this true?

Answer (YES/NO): NO